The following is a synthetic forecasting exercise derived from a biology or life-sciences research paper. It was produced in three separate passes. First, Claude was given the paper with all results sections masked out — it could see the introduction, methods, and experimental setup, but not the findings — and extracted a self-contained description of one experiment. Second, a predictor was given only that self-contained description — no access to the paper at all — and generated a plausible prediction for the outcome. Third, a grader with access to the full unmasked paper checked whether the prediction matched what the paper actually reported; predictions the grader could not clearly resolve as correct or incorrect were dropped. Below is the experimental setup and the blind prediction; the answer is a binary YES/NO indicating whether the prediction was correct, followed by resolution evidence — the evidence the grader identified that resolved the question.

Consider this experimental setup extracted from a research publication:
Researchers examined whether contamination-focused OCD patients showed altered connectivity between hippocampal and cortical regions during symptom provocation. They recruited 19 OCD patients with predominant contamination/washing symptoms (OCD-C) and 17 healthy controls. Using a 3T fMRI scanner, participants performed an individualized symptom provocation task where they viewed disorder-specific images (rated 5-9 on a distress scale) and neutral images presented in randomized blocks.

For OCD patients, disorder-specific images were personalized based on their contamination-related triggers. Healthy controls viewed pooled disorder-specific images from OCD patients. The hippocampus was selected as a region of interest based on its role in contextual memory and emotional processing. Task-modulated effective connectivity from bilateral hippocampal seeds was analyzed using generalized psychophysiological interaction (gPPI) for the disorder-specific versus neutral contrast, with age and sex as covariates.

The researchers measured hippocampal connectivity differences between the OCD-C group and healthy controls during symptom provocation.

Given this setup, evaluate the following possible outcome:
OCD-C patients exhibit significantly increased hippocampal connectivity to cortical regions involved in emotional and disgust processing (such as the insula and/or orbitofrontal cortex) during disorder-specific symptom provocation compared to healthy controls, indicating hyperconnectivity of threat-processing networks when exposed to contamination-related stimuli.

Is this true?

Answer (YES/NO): NO